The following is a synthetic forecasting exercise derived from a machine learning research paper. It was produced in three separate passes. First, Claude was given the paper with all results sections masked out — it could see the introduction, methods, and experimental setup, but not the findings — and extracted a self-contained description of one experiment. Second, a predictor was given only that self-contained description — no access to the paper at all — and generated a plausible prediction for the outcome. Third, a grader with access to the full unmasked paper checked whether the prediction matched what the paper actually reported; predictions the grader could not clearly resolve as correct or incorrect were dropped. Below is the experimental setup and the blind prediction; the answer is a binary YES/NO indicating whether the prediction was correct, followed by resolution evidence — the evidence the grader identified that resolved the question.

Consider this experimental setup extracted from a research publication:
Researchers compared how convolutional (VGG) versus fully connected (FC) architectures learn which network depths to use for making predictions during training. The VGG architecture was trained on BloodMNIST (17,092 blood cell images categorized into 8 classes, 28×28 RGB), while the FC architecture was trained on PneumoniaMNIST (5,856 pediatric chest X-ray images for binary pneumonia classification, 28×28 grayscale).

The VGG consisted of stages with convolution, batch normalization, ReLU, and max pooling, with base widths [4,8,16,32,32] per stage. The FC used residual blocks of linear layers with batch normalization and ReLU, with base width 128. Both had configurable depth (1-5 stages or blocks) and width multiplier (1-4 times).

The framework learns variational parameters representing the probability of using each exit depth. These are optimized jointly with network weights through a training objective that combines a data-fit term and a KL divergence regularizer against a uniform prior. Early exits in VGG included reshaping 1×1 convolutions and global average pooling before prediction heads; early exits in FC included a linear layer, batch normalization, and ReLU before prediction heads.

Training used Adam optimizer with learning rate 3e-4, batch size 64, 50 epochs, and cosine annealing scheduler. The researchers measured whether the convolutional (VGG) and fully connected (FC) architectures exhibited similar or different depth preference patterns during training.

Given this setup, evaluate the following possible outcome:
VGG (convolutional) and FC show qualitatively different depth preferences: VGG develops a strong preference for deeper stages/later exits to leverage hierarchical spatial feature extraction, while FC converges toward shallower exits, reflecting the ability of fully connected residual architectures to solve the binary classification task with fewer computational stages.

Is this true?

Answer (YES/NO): NO